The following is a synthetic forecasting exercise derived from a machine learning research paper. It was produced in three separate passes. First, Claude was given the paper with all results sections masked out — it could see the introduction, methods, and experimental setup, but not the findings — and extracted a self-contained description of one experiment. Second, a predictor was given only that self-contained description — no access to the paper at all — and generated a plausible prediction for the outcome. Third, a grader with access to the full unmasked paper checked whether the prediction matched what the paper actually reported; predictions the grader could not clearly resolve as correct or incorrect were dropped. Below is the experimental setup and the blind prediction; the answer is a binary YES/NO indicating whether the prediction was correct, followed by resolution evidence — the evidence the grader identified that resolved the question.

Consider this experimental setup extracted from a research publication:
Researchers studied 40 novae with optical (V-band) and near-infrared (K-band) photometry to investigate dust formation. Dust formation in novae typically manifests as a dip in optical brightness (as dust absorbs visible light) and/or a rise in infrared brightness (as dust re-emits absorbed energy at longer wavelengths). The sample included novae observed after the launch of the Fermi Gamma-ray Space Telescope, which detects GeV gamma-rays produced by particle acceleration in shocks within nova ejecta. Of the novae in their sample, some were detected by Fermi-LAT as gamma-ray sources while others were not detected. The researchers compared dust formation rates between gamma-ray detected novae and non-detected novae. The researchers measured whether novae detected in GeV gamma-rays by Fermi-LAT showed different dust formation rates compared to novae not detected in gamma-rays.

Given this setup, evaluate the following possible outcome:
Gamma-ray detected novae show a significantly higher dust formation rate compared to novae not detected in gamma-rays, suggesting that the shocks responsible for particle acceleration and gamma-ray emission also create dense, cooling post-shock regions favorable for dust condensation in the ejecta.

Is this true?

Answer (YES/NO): YES